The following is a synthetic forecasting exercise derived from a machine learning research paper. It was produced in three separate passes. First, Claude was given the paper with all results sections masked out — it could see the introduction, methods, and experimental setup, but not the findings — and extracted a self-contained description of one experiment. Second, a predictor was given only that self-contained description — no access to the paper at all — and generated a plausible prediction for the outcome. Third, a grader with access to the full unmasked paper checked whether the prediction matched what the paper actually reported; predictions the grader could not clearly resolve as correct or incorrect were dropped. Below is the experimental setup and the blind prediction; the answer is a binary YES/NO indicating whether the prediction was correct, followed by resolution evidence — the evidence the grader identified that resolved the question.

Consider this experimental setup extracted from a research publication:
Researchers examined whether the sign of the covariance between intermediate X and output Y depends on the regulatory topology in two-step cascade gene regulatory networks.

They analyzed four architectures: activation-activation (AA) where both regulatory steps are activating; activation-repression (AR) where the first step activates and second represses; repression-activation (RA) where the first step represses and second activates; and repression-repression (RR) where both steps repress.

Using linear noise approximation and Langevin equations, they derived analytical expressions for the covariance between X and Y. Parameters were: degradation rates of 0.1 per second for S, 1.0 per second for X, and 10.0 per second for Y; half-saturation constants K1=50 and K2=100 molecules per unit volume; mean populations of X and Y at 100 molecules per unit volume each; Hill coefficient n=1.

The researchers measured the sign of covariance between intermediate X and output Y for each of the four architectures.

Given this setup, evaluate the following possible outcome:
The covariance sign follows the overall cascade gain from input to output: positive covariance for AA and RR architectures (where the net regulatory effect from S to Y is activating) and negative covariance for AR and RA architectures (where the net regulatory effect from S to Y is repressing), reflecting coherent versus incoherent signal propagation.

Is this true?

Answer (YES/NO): NO